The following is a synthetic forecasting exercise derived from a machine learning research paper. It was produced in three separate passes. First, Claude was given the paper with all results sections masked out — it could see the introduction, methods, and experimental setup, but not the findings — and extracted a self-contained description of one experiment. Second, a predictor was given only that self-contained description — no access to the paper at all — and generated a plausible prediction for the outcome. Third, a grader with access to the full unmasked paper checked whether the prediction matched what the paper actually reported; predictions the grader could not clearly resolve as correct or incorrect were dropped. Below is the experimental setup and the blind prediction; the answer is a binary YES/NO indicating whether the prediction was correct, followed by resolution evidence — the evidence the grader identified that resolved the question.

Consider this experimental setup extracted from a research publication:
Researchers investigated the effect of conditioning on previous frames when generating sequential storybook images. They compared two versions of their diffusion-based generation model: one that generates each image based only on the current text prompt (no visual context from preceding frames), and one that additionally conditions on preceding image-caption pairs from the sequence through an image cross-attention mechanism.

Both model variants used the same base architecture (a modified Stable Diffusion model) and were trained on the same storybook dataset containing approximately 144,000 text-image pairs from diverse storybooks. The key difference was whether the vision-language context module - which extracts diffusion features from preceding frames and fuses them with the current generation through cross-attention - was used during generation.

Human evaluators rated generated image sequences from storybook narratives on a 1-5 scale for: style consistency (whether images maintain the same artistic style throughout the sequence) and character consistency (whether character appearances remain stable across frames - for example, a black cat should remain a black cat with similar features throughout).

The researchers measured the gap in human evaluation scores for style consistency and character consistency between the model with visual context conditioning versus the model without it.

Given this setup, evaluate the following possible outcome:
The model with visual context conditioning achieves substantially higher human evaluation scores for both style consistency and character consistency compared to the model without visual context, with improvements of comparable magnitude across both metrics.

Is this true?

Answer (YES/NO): YES